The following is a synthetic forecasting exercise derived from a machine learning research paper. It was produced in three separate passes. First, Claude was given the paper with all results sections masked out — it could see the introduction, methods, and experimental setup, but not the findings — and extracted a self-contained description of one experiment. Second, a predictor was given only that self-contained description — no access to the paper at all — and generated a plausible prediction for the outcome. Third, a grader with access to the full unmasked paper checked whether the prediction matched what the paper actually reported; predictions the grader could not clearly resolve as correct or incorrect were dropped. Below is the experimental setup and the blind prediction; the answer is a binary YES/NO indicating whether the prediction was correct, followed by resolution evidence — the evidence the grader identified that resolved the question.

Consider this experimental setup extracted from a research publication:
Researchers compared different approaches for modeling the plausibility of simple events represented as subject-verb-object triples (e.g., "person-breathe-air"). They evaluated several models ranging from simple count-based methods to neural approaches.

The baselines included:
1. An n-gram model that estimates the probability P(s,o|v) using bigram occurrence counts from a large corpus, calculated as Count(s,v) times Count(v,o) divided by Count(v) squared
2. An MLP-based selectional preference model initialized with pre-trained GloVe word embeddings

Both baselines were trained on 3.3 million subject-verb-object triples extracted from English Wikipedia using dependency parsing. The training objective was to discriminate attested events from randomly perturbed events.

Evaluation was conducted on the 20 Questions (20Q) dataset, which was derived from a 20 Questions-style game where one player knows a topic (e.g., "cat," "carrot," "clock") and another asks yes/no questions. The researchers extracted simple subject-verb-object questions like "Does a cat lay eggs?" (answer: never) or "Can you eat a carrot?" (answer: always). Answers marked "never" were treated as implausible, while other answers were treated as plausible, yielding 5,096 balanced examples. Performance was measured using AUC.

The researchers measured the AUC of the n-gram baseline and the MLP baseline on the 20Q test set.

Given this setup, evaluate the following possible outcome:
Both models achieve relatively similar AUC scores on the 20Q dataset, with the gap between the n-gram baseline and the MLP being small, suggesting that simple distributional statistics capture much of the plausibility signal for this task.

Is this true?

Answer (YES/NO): NO